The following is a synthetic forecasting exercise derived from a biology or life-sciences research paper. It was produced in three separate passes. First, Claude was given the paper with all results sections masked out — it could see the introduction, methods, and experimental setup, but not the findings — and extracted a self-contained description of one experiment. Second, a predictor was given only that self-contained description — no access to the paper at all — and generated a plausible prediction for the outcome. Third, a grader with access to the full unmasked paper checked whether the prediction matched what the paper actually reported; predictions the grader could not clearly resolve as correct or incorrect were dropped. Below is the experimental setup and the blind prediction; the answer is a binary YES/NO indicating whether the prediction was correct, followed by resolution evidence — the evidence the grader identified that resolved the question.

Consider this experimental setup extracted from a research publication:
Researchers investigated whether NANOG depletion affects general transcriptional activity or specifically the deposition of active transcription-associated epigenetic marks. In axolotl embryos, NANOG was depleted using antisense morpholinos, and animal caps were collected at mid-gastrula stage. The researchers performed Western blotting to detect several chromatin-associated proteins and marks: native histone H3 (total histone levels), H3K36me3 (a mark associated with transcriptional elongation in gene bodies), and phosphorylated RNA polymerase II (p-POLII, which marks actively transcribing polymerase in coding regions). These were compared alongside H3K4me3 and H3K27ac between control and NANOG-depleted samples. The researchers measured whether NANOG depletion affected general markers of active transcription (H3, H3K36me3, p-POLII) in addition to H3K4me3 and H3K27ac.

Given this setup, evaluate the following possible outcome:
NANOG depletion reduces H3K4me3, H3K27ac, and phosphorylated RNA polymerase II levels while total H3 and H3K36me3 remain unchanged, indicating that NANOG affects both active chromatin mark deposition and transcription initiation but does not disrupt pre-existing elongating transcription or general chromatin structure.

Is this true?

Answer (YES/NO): NO